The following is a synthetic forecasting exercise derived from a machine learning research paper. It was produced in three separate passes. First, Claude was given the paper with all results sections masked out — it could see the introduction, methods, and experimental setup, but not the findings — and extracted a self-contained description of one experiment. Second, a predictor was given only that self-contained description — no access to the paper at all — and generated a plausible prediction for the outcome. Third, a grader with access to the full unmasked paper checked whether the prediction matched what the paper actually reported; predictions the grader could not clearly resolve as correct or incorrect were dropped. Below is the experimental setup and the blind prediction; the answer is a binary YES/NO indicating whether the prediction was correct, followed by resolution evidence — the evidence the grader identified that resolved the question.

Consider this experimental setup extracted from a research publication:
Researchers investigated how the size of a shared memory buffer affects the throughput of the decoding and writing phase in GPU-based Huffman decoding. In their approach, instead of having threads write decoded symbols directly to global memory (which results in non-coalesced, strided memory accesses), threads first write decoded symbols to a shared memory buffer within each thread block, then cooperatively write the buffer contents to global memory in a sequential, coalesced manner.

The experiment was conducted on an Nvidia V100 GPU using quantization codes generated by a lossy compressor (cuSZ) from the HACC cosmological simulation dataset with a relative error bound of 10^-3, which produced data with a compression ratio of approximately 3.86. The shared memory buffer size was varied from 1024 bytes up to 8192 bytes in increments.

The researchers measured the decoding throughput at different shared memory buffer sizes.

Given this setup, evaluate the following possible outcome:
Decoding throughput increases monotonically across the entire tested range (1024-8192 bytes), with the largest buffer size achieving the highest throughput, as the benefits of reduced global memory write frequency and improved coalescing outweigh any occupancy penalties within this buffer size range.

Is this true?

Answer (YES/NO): NO